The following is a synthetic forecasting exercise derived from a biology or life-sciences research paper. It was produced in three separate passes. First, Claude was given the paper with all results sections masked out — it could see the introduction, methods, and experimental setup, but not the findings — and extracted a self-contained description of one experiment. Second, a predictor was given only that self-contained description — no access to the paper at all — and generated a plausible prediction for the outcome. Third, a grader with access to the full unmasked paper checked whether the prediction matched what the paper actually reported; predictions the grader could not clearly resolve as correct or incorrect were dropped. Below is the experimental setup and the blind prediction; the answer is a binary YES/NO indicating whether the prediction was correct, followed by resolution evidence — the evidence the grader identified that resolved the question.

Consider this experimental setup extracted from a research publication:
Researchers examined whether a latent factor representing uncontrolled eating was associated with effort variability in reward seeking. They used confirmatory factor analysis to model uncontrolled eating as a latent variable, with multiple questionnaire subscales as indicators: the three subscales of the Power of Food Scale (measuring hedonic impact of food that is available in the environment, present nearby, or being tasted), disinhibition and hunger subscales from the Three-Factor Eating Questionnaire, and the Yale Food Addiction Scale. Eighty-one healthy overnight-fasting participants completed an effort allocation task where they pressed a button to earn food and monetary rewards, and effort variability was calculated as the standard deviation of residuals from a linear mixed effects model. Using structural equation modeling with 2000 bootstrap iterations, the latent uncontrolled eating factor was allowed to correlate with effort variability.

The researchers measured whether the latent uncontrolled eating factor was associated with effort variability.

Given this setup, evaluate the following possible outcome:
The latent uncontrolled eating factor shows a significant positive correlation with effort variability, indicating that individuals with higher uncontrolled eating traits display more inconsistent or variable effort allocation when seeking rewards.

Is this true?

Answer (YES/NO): NO